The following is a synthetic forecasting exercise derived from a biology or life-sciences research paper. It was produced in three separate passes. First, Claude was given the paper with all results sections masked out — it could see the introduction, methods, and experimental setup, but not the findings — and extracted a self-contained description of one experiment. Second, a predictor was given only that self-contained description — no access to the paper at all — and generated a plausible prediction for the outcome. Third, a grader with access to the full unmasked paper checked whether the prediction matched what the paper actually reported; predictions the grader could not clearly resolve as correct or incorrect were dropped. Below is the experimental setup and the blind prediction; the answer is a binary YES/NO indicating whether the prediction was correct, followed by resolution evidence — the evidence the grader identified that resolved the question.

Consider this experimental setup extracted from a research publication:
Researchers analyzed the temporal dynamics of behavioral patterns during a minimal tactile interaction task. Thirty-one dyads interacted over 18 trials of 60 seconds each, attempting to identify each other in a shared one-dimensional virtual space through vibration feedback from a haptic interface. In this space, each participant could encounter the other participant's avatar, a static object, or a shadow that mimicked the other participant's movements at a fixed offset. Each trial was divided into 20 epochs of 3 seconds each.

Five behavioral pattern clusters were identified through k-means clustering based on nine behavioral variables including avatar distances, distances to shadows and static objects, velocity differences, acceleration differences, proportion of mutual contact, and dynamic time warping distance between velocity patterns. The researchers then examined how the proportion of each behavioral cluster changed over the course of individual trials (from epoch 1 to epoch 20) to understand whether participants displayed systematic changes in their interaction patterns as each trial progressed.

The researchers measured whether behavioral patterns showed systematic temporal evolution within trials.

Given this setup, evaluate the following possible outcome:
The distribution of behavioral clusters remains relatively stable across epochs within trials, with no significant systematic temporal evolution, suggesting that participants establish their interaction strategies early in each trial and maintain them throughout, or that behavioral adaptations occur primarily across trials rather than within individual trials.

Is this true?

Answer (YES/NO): NO